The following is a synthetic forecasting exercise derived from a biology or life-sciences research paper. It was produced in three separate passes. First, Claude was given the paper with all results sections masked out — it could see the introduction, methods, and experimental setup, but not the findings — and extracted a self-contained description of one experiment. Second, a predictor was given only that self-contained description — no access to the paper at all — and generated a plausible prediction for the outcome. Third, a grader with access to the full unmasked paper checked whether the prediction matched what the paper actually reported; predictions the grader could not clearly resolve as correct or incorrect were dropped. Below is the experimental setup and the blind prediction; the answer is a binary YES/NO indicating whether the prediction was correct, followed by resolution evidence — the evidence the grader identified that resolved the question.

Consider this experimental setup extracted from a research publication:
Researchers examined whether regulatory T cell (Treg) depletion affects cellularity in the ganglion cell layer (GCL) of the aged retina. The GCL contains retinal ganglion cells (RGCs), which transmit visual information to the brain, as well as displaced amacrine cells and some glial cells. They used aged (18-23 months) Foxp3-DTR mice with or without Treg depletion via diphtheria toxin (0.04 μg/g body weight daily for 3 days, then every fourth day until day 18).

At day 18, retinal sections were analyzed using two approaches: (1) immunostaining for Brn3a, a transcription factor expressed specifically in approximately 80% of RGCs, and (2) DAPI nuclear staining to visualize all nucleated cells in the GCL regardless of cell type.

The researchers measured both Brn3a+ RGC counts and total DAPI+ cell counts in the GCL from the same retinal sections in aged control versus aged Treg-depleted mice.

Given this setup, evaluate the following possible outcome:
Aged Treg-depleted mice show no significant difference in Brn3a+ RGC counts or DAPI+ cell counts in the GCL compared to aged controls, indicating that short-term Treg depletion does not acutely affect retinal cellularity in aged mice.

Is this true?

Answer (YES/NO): YES